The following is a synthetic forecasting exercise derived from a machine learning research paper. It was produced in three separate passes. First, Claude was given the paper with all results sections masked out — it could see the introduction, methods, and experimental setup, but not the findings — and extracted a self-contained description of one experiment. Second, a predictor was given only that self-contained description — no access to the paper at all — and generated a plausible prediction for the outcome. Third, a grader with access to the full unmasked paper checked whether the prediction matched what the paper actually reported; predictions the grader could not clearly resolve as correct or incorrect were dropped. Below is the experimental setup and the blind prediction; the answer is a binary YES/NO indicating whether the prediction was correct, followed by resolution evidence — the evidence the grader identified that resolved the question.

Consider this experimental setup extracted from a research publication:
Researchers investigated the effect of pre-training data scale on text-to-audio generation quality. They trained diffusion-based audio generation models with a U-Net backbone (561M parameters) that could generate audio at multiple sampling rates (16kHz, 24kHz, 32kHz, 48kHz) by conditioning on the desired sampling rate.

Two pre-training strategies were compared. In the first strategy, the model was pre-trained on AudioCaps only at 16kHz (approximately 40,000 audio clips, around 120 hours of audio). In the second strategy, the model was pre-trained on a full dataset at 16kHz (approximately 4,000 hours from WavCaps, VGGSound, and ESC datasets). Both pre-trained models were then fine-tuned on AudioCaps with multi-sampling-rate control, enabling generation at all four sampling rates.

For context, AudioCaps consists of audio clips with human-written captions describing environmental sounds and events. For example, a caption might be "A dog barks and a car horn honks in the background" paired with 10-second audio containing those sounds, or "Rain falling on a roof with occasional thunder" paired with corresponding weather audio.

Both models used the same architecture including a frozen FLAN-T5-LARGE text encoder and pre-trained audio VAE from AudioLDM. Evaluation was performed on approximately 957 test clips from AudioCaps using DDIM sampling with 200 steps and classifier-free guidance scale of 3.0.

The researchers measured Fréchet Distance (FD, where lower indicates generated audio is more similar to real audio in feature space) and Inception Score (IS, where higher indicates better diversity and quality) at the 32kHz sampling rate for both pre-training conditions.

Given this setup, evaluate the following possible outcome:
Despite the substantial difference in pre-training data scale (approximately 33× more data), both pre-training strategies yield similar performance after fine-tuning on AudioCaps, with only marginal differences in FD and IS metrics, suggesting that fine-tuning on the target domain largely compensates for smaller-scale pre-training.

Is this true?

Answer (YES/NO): NO